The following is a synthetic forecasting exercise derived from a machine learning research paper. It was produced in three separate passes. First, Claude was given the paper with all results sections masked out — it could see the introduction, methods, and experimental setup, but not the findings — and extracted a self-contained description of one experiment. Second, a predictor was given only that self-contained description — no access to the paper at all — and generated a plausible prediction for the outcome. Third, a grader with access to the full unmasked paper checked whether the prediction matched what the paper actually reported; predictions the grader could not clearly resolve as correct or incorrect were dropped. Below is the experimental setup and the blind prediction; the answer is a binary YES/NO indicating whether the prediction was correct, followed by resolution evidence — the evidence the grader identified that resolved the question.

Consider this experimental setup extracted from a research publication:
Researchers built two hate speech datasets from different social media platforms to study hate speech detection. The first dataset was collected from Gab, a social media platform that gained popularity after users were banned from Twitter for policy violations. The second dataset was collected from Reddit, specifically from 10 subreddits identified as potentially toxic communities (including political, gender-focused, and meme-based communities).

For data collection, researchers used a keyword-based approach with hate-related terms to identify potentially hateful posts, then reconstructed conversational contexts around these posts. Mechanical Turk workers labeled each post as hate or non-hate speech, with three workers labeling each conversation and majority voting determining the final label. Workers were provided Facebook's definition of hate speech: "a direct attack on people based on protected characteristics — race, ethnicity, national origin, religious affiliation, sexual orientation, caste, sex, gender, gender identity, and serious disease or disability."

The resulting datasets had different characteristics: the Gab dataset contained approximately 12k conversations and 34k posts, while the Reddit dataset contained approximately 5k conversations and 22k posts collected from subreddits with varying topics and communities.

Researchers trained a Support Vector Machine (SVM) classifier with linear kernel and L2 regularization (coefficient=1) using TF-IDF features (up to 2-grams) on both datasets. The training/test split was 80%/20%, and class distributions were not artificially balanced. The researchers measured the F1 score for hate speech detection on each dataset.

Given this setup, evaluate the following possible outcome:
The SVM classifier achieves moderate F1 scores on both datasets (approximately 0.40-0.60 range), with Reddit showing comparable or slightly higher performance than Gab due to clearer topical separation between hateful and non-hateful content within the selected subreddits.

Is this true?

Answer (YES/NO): NO